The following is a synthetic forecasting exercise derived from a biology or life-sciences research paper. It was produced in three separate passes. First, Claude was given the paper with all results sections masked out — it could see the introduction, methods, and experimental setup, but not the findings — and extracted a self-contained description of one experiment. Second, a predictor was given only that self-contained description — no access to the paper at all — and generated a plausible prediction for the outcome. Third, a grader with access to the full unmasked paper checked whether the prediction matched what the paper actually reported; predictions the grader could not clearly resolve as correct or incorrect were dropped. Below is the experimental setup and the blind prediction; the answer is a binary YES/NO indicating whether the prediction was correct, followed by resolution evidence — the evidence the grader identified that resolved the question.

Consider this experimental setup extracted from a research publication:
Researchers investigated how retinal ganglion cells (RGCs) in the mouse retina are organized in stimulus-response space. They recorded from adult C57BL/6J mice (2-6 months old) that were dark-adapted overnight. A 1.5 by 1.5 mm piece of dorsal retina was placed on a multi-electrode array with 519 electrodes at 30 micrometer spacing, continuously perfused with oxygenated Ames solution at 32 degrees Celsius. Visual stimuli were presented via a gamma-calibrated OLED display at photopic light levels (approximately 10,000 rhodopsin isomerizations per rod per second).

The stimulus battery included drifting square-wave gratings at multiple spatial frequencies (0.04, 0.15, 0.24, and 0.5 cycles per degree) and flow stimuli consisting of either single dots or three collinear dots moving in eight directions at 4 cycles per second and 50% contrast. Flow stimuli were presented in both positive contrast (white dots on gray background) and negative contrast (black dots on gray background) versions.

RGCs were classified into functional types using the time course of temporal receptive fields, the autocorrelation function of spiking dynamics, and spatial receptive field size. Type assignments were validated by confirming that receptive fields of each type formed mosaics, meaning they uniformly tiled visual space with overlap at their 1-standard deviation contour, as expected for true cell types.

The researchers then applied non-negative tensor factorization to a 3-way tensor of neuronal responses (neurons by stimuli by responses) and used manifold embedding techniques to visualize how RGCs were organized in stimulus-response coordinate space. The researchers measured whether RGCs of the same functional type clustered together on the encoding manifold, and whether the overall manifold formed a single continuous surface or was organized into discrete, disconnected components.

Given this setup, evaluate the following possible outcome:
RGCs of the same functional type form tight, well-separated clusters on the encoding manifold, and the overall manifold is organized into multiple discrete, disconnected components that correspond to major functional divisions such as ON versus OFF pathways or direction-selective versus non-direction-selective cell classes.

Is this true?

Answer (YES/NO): NO